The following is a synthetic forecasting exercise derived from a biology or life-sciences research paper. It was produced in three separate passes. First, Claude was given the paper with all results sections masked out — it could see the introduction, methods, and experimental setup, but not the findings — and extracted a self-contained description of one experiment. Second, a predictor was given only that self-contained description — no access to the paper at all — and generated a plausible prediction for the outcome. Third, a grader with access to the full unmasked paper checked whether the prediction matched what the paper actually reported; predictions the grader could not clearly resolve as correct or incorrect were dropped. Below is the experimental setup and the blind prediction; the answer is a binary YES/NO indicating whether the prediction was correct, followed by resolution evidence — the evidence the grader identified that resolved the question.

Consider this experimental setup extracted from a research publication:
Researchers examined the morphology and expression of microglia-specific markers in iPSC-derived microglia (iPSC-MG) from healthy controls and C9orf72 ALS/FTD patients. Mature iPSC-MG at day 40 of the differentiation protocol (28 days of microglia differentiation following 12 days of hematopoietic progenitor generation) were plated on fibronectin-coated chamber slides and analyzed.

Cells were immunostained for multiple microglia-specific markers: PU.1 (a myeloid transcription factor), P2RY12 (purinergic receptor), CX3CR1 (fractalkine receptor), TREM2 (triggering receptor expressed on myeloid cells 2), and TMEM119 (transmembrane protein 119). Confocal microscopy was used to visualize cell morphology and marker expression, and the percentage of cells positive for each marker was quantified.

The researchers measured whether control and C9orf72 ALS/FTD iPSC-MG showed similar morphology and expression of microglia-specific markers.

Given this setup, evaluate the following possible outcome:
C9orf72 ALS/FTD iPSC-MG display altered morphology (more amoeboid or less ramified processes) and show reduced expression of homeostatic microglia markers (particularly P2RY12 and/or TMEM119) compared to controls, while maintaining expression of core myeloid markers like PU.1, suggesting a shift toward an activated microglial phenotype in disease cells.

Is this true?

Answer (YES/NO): NO